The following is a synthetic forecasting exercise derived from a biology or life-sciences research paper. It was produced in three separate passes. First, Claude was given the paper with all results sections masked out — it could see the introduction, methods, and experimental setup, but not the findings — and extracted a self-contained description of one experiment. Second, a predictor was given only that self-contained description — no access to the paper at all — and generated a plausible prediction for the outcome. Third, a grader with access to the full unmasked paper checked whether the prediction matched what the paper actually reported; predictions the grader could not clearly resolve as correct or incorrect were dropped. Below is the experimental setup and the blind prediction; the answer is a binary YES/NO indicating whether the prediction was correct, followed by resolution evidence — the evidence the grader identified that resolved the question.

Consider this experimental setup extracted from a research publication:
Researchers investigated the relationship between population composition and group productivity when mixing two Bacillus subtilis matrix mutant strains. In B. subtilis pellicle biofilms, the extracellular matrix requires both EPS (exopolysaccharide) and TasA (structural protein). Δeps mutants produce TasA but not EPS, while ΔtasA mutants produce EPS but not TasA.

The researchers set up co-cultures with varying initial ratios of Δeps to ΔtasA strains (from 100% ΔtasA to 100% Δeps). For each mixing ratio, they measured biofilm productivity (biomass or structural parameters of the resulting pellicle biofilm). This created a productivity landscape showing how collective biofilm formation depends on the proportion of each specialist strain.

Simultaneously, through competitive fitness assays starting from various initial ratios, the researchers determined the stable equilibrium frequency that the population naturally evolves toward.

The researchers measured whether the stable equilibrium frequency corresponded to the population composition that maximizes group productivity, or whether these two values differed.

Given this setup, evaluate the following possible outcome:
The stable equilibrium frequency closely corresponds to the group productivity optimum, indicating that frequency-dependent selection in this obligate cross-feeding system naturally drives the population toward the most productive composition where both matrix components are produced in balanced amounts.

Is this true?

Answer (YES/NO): YES